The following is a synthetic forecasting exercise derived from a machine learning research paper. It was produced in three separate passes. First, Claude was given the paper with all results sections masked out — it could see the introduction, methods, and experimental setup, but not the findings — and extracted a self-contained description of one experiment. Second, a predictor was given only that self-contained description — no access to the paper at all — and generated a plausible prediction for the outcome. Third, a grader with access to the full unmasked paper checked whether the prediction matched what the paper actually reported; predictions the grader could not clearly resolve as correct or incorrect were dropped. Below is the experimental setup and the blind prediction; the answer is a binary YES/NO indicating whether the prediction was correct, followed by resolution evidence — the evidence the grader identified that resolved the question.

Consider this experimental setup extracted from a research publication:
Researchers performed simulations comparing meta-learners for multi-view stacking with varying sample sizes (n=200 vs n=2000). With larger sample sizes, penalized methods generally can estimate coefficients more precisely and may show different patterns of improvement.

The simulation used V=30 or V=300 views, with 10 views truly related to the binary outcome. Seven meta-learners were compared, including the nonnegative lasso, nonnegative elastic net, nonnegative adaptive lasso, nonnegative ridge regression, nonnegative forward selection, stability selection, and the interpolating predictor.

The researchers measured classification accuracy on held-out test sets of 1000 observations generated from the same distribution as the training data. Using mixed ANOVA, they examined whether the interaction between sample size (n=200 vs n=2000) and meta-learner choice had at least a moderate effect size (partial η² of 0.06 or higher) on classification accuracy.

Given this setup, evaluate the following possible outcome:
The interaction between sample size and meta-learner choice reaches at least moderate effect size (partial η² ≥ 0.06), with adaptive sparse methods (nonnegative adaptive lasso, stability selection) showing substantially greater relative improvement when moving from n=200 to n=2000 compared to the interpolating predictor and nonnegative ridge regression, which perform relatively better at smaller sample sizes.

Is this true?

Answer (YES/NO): NO